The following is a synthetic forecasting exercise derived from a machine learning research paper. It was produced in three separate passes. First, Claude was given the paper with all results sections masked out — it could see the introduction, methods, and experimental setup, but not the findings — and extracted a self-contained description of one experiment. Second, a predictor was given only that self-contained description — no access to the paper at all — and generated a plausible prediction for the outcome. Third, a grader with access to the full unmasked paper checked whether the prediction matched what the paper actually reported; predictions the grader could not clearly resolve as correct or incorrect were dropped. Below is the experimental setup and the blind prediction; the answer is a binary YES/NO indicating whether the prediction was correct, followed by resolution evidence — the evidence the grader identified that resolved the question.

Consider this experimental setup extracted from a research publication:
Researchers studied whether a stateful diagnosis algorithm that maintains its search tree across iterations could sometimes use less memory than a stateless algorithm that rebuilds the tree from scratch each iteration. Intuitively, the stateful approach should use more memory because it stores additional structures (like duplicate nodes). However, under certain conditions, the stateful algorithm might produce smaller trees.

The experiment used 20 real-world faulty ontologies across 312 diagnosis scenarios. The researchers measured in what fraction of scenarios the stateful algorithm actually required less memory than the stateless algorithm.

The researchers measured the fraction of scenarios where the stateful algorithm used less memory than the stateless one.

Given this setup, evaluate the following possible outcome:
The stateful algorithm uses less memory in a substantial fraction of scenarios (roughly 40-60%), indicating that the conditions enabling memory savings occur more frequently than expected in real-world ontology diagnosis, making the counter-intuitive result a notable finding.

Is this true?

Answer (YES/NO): NO